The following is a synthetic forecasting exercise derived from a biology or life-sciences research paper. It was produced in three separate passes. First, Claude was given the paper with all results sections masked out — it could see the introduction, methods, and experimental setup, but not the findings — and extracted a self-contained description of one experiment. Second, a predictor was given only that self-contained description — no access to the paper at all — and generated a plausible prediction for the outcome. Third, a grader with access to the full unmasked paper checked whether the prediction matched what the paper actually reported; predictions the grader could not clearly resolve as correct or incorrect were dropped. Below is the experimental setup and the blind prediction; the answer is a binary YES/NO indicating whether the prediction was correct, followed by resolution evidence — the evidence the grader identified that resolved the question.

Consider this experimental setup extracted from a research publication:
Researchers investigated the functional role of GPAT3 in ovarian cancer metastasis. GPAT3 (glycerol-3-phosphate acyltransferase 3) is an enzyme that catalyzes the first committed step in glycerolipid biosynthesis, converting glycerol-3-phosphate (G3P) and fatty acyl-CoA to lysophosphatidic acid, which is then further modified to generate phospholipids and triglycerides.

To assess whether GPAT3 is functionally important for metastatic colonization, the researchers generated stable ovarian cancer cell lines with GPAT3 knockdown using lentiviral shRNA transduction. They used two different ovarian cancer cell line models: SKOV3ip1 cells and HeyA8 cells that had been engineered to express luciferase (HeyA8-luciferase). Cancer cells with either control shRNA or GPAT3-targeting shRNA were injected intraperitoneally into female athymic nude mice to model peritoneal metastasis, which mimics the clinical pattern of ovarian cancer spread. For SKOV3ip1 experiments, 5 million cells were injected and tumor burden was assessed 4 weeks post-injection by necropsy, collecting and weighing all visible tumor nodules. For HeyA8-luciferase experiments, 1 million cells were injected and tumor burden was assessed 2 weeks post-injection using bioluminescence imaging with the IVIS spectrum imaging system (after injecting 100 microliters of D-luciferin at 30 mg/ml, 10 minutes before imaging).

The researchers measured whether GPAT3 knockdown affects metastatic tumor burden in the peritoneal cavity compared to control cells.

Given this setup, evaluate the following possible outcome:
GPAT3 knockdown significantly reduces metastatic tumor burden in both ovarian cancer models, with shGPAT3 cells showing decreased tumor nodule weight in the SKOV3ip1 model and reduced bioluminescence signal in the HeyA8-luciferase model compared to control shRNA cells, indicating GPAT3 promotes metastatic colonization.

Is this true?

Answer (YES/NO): NO